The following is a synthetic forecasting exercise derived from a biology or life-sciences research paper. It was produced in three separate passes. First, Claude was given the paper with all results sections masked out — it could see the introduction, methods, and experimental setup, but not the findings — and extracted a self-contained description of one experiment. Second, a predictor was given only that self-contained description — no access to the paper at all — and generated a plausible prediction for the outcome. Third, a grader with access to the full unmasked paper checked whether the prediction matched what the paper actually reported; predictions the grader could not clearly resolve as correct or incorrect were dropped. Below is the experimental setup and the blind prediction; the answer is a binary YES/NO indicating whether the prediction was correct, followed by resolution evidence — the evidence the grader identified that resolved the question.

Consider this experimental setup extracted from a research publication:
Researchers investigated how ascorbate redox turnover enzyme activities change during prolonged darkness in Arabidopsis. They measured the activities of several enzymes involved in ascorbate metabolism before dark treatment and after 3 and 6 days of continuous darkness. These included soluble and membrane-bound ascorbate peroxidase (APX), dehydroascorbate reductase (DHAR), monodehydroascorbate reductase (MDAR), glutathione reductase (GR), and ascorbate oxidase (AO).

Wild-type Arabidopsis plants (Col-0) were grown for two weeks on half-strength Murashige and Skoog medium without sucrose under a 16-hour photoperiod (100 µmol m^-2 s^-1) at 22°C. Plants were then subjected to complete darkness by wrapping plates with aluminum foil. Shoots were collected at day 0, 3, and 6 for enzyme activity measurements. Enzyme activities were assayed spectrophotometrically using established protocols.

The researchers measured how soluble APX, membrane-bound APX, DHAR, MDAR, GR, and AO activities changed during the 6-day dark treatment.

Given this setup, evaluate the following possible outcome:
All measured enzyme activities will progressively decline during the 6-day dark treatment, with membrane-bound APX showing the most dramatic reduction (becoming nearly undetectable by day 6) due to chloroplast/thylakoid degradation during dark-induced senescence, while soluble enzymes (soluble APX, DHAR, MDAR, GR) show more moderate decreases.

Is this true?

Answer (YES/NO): NO